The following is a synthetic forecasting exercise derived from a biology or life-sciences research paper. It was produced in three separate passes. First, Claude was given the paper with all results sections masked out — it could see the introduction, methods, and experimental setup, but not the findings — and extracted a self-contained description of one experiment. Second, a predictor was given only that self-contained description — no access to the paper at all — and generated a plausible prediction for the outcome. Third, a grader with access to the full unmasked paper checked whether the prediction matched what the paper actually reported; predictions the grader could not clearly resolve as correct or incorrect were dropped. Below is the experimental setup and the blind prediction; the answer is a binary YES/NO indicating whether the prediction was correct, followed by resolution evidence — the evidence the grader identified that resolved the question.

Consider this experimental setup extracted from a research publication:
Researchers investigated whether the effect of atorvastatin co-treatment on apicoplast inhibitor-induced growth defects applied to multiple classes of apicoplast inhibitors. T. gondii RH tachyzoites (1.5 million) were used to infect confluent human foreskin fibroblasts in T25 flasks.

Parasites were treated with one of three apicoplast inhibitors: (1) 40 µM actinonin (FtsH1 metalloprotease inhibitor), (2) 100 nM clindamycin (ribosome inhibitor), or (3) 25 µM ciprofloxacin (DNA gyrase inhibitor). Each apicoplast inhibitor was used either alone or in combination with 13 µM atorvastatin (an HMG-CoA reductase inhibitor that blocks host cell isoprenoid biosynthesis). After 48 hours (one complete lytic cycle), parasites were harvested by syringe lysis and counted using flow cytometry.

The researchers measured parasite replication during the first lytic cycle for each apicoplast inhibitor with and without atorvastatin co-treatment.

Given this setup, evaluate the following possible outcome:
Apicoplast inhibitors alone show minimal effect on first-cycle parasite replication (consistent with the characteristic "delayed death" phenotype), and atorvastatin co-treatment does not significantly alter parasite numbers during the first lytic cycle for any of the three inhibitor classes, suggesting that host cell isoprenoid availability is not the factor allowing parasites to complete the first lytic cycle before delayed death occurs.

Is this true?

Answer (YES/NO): NO